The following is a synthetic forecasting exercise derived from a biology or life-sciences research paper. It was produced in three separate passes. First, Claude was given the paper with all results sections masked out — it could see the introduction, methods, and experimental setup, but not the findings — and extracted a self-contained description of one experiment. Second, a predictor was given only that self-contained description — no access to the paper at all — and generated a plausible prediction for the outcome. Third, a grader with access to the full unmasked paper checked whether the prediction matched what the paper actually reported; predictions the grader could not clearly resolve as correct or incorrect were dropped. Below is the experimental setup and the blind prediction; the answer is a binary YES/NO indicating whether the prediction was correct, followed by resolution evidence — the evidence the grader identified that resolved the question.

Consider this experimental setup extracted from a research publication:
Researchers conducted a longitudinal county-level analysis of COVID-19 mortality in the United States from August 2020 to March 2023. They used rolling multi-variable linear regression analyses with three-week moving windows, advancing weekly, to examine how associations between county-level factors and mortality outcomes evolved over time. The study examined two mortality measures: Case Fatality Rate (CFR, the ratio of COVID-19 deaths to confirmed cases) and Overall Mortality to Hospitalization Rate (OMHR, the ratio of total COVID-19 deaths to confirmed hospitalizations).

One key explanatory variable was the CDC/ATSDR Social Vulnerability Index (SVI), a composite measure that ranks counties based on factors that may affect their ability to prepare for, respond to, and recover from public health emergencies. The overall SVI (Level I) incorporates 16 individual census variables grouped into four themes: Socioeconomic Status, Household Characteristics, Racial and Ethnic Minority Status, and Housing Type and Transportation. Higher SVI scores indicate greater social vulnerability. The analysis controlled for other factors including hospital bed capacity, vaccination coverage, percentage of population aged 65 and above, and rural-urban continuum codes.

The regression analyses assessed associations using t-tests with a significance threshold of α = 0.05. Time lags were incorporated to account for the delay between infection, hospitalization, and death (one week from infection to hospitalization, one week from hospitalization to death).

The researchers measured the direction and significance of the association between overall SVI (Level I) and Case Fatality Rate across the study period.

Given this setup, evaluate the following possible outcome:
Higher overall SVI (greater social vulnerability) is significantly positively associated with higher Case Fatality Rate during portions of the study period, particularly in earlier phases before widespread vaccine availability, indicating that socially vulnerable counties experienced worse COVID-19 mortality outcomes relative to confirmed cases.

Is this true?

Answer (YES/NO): NO